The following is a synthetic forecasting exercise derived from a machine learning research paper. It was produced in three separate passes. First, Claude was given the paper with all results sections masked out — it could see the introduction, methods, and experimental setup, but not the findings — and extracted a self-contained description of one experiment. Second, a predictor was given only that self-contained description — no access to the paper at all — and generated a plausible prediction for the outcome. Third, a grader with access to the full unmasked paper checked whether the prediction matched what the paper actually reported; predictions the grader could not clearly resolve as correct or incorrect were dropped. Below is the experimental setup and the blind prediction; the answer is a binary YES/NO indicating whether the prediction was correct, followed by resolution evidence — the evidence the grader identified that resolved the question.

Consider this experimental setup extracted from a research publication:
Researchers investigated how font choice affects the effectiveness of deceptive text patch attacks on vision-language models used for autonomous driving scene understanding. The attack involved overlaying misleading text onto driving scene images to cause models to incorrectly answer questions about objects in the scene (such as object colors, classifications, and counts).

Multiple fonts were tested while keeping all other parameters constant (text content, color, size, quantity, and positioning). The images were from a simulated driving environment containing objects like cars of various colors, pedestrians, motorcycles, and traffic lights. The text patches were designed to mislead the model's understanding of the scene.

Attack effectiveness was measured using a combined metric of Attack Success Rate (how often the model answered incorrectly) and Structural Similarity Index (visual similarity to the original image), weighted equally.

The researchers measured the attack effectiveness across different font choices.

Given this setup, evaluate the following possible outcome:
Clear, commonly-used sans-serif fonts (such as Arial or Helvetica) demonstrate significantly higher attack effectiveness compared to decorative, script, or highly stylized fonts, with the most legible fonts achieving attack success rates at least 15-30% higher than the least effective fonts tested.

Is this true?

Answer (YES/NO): NO